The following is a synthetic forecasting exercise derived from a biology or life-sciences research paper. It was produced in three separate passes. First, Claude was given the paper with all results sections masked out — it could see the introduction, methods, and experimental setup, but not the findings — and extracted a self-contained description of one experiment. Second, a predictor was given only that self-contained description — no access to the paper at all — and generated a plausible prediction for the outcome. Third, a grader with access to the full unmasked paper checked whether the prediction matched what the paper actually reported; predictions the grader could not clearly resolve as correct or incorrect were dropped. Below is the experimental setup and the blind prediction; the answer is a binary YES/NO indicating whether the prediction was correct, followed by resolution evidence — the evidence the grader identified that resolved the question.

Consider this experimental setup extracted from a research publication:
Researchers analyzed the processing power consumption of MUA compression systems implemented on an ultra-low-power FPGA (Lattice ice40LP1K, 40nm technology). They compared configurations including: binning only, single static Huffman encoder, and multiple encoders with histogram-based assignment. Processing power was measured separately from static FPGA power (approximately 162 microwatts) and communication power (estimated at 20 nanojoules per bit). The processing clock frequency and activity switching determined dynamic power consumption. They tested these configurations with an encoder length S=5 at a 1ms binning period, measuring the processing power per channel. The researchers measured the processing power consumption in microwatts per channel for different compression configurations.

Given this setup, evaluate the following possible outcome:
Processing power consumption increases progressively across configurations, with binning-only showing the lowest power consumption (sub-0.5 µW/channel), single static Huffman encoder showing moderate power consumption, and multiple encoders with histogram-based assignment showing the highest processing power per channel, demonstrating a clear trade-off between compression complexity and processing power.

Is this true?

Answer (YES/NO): NO